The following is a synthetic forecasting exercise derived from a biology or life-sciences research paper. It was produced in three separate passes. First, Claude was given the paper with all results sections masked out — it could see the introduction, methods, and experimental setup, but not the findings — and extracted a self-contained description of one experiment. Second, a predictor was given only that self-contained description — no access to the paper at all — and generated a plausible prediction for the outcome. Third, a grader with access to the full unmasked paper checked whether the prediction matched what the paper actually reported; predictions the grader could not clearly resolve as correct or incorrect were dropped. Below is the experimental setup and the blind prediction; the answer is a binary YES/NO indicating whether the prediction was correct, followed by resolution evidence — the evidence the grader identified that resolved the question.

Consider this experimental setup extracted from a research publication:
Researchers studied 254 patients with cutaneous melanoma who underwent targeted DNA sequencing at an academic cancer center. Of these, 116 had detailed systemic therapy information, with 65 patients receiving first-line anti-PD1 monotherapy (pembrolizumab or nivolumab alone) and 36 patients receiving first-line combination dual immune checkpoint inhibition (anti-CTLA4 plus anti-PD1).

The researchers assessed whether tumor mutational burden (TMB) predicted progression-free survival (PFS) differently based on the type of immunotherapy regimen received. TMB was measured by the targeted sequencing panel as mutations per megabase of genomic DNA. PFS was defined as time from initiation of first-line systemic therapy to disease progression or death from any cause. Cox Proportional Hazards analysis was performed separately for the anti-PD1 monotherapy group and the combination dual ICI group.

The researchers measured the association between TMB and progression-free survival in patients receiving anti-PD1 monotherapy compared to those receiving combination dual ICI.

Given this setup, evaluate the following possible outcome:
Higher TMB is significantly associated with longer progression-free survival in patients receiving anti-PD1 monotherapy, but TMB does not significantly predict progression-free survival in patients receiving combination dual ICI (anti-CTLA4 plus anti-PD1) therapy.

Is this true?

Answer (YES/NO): NO